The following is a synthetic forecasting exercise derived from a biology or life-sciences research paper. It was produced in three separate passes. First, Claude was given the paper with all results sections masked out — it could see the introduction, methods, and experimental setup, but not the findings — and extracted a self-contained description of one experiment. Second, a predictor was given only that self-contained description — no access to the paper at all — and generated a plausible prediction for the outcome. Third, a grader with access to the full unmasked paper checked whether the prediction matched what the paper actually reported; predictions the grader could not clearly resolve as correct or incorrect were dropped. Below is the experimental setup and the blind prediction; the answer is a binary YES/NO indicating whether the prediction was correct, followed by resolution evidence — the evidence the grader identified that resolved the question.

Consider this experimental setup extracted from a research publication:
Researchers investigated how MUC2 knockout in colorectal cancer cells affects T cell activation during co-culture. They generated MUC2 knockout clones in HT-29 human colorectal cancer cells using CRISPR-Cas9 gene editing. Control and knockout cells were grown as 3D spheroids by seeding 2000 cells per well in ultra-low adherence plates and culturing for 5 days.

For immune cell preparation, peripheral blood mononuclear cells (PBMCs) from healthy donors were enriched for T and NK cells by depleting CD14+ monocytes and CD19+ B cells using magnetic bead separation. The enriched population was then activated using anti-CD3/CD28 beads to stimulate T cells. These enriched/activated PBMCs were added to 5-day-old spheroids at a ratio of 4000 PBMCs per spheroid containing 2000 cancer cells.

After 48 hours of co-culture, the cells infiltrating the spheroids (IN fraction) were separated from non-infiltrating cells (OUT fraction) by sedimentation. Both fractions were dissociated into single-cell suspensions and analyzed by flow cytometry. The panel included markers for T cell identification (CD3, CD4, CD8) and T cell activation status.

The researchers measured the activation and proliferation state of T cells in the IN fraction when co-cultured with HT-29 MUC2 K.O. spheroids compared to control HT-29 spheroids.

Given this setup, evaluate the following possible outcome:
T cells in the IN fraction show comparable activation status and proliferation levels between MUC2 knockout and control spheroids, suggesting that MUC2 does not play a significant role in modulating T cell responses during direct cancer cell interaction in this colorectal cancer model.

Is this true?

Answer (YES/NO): NO